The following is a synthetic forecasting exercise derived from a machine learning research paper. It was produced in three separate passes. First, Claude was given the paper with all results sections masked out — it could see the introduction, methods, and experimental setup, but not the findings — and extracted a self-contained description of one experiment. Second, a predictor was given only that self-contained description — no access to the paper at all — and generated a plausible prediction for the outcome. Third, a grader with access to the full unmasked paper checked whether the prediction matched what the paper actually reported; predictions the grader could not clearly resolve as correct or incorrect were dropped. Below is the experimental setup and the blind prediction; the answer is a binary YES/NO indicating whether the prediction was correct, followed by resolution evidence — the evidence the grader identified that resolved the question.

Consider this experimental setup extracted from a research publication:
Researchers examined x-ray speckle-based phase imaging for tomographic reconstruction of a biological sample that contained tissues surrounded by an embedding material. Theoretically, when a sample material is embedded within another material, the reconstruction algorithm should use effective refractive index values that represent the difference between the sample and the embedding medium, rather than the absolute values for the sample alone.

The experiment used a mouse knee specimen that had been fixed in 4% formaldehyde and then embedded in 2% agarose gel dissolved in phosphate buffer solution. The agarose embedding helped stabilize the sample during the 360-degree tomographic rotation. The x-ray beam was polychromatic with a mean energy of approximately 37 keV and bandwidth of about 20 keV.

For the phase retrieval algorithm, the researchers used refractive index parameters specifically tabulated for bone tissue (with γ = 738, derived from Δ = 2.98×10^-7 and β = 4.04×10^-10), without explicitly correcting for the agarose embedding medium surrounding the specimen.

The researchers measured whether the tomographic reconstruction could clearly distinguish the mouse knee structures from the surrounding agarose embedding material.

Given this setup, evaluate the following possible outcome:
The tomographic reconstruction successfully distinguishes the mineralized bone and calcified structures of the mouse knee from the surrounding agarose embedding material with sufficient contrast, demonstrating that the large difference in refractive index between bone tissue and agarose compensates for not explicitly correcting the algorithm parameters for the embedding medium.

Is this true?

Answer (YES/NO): YES